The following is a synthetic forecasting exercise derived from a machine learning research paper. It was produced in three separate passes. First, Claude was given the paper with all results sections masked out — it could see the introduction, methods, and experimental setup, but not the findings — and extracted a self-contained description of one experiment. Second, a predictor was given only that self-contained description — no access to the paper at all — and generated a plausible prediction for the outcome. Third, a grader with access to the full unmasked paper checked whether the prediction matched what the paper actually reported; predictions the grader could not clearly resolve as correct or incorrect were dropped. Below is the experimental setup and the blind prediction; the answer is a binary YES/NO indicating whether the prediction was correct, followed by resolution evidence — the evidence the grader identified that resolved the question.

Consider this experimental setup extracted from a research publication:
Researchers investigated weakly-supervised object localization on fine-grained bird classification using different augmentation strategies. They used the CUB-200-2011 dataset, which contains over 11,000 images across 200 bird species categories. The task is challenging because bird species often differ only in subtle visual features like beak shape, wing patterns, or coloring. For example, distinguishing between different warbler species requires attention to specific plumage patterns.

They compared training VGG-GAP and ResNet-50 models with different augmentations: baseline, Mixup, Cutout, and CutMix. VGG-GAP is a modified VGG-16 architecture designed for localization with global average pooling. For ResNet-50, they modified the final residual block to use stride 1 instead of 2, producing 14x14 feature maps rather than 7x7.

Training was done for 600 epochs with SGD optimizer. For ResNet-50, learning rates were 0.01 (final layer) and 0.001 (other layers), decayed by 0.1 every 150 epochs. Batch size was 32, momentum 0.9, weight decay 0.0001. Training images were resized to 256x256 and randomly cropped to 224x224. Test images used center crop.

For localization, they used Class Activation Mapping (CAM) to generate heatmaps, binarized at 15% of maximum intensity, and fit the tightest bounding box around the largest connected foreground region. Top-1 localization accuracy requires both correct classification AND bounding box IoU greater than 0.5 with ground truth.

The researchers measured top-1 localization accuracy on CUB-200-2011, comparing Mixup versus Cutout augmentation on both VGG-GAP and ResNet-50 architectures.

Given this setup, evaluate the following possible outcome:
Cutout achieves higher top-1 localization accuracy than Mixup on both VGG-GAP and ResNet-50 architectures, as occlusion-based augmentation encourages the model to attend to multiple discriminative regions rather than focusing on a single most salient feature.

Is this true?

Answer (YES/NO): YES